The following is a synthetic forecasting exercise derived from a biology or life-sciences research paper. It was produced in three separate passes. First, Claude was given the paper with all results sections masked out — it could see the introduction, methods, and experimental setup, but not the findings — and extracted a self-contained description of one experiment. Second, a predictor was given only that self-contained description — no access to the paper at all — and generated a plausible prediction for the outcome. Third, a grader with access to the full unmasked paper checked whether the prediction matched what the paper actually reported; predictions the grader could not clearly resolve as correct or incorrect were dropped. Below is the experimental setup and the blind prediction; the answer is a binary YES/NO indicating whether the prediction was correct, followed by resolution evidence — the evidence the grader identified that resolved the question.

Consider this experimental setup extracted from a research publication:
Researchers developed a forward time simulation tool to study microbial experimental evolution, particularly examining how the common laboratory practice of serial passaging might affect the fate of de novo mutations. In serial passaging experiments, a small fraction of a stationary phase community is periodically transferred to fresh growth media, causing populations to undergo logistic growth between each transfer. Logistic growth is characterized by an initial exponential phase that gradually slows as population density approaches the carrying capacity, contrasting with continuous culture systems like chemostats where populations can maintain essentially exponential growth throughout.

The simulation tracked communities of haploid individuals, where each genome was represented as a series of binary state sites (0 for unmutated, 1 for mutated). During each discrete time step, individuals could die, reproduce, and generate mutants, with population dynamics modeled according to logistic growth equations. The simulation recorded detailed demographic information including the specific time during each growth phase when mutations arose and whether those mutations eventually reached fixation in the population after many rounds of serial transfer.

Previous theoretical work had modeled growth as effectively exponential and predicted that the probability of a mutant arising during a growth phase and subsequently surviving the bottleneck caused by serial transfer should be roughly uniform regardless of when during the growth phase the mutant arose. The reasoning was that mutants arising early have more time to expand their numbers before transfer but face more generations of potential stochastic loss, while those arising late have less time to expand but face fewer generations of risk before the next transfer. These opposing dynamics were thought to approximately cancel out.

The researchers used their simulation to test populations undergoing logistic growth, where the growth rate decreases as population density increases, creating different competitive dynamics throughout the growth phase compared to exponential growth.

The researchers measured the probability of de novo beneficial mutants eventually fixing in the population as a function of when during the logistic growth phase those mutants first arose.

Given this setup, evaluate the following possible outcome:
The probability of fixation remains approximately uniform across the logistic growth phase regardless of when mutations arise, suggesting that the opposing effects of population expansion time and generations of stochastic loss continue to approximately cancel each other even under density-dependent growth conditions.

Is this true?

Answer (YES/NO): NO